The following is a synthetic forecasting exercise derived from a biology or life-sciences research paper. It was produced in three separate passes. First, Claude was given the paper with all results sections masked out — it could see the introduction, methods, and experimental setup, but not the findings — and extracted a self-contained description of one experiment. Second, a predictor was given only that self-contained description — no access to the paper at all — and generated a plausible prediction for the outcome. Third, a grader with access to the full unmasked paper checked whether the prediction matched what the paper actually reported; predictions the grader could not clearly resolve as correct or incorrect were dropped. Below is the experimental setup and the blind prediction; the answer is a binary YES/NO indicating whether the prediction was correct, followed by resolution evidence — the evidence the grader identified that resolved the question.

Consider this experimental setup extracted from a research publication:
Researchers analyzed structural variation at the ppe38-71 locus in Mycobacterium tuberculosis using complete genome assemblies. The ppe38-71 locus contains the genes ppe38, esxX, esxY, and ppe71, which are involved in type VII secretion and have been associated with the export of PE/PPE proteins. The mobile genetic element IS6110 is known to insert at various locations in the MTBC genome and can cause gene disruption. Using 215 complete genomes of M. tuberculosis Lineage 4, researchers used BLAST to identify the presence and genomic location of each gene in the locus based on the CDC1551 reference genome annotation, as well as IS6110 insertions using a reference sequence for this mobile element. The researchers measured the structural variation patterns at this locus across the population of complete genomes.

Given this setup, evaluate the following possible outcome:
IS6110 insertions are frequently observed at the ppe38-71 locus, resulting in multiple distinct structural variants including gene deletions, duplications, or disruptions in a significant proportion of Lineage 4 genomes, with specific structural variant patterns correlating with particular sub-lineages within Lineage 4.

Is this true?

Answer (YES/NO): NO